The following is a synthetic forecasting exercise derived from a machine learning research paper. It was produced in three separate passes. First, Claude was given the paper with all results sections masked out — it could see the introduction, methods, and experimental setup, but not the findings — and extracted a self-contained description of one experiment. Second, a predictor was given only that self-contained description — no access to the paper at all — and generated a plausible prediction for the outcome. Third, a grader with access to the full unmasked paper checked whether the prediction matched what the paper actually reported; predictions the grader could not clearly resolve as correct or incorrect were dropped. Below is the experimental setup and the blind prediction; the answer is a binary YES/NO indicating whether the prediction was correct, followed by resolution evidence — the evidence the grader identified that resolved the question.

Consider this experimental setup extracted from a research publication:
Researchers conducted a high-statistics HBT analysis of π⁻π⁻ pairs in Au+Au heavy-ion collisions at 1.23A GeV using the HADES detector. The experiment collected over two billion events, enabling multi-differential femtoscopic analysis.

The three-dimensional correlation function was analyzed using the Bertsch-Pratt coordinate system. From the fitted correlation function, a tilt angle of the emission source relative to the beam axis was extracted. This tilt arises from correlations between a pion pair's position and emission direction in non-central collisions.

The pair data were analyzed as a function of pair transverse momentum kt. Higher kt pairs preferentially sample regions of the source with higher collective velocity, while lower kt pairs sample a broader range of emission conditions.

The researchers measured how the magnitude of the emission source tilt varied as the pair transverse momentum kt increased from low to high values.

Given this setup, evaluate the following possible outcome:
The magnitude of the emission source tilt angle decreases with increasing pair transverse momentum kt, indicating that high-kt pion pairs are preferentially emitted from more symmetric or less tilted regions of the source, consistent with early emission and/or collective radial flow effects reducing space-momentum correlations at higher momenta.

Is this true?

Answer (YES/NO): YES